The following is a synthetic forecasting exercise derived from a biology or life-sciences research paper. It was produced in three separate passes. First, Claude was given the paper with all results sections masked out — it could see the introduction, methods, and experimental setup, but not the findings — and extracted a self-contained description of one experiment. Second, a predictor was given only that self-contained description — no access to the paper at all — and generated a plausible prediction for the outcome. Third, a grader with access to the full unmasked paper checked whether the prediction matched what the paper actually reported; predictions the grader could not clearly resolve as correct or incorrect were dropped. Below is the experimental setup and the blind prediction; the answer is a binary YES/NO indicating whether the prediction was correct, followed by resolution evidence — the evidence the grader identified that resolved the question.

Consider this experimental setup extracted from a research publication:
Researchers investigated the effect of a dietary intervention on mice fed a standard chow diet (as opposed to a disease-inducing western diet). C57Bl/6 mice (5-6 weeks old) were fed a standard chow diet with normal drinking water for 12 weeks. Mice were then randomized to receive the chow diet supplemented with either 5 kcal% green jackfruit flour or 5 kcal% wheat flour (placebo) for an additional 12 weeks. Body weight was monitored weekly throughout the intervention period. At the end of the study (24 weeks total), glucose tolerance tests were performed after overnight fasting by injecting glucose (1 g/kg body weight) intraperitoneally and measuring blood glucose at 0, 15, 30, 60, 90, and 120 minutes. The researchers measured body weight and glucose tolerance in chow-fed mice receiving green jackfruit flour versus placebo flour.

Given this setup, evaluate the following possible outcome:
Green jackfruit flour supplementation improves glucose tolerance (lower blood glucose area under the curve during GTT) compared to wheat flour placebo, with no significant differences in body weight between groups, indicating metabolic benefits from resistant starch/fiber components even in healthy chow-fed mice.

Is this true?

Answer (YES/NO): NO